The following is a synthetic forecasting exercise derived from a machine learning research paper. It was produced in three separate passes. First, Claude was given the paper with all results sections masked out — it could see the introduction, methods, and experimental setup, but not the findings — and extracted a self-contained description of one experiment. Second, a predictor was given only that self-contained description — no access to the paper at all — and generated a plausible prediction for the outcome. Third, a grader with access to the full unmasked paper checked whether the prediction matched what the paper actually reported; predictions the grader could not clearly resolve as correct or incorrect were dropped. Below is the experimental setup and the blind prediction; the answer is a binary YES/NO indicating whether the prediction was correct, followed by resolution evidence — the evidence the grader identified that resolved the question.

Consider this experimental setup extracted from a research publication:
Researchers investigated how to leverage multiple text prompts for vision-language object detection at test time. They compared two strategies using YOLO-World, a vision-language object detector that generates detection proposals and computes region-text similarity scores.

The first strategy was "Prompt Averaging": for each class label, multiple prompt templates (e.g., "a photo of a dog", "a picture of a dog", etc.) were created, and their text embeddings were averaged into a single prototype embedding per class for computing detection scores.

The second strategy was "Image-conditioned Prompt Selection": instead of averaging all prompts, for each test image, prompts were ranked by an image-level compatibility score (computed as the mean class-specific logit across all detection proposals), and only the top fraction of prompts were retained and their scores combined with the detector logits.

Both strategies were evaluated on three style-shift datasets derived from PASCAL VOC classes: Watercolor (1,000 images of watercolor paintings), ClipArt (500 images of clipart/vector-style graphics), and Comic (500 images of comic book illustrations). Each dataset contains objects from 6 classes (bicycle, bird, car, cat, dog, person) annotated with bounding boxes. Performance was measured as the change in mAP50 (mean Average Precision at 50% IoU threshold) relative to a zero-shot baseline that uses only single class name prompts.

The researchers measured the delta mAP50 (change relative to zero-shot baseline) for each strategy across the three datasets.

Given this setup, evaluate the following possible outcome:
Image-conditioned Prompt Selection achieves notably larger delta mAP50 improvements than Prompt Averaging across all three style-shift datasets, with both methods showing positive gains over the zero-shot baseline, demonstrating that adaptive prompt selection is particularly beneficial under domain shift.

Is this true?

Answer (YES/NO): NO